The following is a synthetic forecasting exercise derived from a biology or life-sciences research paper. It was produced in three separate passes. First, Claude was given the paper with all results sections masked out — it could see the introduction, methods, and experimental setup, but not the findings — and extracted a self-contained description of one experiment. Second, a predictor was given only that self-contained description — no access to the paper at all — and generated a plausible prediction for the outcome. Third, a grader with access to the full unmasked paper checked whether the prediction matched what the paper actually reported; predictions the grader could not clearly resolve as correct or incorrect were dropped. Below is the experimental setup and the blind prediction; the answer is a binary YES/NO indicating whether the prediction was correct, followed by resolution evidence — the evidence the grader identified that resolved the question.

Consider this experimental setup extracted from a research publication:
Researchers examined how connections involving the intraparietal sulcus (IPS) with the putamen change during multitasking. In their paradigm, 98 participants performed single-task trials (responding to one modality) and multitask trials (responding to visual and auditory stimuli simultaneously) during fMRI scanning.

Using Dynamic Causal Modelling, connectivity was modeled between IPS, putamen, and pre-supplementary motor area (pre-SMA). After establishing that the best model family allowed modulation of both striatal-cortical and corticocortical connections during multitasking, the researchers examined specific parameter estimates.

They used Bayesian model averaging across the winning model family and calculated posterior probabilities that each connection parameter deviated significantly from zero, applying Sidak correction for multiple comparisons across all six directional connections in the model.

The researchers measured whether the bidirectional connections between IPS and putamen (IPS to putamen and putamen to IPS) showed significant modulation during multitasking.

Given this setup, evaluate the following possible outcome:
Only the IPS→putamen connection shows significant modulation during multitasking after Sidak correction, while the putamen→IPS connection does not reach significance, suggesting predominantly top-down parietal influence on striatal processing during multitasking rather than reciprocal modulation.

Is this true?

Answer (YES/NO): NO